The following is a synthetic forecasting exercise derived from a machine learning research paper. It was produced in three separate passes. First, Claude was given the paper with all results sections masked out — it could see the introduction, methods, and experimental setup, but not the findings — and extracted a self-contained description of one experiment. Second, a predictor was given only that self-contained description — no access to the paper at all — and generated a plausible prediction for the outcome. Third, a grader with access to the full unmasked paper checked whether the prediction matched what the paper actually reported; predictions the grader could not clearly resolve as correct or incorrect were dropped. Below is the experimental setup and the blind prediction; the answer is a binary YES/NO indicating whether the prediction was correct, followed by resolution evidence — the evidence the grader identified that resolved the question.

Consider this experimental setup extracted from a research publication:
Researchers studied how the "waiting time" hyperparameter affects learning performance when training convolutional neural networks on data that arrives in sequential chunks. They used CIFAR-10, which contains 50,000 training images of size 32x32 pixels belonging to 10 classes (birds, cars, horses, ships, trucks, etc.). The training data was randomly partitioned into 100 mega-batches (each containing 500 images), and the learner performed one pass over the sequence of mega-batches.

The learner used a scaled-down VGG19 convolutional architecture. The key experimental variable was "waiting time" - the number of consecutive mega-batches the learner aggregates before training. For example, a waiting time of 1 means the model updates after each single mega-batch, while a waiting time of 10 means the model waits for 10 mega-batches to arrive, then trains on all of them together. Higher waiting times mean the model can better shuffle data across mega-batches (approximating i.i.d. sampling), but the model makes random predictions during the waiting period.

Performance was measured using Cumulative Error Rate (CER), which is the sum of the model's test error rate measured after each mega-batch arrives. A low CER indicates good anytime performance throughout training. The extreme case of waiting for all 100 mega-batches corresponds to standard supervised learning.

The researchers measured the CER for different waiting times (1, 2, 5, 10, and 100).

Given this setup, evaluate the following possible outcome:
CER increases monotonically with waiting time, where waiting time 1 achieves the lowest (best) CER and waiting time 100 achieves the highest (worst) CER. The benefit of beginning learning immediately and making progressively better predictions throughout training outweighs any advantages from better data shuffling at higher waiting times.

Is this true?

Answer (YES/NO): NO